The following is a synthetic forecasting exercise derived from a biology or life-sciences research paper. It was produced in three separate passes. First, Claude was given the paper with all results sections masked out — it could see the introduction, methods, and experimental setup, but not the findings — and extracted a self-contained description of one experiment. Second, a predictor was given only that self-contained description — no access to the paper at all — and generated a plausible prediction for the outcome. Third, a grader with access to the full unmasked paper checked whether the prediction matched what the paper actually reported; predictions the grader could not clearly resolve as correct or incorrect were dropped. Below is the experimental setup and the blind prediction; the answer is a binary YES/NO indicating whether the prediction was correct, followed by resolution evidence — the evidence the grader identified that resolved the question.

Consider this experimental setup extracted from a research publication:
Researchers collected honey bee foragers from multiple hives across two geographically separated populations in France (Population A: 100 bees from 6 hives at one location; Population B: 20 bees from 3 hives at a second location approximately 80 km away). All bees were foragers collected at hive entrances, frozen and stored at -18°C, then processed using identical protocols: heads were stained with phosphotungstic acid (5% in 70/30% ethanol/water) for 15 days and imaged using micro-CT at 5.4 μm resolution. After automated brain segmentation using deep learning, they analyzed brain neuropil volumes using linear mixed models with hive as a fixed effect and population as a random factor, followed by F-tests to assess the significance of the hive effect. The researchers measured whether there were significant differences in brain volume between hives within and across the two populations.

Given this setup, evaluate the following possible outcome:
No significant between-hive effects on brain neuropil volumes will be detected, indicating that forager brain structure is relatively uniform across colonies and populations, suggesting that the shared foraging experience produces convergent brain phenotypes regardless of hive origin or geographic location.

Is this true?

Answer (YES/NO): NO